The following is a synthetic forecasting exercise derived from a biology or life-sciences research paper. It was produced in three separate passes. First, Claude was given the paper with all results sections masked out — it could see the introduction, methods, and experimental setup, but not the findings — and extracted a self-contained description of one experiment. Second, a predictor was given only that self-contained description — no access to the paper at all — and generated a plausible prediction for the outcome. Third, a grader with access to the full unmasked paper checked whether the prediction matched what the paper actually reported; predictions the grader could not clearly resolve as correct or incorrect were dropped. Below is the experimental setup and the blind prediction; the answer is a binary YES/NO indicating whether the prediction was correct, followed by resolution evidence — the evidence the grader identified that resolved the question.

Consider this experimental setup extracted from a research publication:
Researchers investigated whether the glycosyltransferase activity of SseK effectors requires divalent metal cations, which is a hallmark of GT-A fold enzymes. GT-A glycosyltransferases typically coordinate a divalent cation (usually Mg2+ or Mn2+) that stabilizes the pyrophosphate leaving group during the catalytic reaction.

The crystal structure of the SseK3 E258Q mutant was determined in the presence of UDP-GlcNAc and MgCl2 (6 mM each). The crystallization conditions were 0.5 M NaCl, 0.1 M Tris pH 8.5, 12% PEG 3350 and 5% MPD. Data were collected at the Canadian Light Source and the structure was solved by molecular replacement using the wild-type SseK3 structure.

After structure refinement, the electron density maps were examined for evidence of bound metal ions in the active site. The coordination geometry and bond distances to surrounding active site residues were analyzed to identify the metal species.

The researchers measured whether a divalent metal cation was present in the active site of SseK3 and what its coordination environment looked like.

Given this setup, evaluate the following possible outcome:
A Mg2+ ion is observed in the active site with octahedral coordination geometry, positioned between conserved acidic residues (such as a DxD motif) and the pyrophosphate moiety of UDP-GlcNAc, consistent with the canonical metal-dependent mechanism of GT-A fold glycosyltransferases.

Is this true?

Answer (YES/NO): NO